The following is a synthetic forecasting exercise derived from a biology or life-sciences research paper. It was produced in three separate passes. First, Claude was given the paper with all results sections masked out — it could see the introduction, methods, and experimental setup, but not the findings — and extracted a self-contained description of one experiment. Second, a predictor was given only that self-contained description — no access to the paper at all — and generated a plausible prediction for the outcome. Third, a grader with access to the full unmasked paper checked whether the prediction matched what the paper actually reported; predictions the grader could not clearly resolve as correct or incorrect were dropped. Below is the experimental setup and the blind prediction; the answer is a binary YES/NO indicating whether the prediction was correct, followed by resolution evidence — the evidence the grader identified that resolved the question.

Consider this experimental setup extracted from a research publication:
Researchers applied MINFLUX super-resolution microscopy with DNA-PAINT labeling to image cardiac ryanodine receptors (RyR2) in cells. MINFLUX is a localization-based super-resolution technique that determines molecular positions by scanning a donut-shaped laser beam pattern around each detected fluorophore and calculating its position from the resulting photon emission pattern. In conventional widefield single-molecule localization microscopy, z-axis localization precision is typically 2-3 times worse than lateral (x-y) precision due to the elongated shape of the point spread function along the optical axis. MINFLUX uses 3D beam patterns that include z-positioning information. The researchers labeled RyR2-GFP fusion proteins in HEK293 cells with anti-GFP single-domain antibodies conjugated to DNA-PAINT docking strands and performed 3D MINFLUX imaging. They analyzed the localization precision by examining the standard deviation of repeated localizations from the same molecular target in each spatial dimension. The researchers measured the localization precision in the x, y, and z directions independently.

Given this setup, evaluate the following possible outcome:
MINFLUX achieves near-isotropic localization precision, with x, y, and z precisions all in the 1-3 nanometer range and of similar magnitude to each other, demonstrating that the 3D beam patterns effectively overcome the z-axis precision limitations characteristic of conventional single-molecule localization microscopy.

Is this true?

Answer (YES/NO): YES